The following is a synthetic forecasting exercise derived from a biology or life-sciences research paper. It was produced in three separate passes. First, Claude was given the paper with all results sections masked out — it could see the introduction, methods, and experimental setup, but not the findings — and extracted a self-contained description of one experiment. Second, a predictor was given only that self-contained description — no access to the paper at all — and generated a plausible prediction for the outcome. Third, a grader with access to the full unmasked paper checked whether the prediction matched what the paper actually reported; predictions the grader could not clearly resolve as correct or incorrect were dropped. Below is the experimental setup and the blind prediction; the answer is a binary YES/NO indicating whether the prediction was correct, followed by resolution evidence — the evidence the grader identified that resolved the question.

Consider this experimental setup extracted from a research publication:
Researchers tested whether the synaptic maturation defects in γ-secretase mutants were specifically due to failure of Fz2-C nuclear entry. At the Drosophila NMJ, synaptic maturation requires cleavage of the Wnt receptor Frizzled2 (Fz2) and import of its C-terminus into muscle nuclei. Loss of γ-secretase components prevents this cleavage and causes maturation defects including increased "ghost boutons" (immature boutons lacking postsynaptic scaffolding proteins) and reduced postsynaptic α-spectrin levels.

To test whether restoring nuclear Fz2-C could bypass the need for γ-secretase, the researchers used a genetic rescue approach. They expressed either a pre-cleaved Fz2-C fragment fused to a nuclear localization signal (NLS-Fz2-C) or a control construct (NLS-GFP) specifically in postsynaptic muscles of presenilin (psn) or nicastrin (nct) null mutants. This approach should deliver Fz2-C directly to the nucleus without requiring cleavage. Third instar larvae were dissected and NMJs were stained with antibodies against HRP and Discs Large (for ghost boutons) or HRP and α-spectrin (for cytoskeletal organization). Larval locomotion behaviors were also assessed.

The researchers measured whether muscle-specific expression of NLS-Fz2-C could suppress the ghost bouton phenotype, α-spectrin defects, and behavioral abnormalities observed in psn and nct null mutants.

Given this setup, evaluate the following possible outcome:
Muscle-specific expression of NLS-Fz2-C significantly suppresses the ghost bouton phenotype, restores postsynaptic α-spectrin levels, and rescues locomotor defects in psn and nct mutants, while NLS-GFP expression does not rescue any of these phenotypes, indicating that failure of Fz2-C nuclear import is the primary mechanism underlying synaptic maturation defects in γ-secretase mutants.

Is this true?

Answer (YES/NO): YES